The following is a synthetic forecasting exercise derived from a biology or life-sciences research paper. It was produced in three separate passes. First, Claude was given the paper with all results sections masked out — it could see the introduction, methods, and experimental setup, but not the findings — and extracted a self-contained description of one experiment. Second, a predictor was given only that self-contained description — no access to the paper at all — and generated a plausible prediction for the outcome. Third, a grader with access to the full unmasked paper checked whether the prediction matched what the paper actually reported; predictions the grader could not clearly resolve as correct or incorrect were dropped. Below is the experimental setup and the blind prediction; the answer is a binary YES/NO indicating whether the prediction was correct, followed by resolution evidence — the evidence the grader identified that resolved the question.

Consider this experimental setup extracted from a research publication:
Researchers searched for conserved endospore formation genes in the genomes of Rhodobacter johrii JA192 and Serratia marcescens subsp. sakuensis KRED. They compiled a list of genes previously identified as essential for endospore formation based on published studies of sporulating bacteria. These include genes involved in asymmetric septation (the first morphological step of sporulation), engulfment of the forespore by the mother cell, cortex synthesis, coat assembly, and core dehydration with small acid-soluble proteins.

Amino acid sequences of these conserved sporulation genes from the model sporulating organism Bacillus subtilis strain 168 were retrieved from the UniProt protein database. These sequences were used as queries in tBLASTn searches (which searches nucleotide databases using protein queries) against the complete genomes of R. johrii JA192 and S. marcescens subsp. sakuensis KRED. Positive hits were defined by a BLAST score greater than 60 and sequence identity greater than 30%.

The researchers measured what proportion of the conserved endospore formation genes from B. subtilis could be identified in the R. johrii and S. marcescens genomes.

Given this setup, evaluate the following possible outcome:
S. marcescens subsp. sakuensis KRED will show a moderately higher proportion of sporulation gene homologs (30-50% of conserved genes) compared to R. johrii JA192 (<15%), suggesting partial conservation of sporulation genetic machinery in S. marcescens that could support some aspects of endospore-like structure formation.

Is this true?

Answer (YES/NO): NO